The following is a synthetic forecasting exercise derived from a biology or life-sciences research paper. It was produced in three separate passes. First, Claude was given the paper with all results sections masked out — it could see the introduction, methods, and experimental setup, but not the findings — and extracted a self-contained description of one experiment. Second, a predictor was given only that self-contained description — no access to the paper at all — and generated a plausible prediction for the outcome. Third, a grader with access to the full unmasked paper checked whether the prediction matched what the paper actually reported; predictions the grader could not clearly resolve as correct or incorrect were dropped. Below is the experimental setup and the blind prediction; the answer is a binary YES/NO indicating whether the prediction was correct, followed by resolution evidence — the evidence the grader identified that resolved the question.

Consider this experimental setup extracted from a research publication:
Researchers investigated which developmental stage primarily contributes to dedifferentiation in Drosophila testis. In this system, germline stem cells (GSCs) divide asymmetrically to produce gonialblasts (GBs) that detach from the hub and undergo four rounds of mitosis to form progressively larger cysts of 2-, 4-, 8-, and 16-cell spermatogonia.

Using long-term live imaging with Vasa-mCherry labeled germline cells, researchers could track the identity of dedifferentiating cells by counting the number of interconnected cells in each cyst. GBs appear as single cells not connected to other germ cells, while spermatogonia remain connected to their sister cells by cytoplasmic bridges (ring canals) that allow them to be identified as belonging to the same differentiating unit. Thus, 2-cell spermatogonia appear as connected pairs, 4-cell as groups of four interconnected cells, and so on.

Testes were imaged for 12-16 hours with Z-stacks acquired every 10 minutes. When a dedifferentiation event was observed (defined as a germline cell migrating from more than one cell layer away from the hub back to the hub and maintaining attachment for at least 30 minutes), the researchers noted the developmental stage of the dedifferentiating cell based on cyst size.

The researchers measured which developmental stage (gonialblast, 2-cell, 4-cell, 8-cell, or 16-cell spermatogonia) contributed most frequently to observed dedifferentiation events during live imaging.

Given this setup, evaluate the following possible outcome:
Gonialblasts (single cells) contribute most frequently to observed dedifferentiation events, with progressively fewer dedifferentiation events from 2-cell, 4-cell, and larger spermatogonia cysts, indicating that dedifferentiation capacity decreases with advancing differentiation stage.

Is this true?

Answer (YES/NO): YES